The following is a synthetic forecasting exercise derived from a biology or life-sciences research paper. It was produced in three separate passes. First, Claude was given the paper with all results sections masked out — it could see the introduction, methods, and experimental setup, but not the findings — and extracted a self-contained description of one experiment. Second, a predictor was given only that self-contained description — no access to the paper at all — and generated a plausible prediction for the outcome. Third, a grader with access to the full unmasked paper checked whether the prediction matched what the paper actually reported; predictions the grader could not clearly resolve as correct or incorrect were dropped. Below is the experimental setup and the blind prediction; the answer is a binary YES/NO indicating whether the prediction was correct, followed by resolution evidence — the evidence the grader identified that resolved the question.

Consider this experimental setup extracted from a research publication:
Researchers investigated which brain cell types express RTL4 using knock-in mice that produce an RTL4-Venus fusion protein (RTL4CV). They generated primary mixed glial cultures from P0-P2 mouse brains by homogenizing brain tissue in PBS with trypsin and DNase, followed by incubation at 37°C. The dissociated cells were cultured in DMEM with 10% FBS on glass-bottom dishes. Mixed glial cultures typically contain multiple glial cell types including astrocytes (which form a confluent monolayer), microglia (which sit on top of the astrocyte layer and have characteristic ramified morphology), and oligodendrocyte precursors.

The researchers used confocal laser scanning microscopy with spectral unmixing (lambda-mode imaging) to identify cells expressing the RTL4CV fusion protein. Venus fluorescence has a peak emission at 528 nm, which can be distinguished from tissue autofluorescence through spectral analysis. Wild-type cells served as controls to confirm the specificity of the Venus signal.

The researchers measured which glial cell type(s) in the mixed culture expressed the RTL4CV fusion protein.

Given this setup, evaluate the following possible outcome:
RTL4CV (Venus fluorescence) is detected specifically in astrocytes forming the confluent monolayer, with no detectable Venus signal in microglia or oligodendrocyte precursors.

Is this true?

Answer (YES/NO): NO